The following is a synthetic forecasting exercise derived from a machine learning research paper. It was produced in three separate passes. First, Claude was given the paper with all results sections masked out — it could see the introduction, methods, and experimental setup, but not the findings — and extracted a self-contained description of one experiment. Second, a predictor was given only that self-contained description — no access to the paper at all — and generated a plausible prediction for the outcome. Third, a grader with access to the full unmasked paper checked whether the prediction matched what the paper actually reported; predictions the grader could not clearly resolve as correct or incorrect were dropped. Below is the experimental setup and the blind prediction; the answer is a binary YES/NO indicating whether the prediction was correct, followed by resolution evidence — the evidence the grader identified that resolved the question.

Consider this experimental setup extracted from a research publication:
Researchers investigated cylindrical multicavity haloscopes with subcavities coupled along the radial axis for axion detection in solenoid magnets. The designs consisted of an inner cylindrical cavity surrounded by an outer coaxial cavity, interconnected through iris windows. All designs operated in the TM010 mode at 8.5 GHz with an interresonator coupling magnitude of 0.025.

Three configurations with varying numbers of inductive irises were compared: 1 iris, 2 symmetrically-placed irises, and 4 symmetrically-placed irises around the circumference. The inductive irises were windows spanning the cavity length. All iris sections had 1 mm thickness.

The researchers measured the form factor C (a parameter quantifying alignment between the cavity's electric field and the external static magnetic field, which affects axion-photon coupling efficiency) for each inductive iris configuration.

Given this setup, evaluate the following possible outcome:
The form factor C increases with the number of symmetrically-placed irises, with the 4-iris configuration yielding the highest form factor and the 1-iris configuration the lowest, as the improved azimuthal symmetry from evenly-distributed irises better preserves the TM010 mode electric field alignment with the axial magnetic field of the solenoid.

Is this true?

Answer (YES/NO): NO